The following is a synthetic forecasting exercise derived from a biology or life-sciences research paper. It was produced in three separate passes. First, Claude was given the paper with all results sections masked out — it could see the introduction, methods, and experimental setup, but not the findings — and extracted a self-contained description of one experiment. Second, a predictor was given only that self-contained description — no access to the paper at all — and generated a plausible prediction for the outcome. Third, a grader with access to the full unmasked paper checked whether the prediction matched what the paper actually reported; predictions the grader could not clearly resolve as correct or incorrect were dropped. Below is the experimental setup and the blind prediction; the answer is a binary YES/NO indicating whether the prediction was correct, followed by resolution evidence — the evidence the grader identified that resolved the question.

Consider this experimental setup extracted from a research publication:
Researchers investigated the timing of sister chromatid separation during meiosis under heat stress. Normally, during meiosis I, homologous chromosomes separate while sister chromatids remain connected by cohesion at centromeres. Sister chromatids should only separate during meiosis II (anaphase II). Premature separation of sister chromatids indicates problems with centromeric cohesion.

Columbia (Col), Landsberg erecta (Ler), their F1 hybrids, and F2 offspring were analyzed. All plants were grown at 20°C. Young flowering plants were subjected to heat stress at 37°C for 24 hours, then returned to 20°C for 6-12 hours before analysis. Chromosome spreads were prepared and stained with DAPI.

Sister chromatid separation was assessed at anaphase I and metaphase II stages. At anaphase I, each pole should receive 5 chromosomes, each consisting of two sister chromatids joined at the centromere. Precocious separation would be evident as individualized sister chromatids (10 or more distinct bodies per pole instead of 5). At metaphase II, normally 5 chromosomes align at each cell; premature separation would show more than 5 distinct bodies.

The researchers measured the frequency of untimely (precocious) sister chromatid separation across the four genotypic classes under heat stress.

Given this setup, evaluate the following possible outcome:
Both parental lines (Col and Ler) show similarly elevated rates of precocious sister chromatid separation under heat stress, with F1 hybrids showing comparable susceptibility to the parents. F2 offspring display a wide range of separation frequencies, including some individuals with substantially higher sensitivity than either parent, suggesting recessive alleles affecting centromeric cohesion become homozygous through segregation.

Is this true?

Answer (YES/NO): NO